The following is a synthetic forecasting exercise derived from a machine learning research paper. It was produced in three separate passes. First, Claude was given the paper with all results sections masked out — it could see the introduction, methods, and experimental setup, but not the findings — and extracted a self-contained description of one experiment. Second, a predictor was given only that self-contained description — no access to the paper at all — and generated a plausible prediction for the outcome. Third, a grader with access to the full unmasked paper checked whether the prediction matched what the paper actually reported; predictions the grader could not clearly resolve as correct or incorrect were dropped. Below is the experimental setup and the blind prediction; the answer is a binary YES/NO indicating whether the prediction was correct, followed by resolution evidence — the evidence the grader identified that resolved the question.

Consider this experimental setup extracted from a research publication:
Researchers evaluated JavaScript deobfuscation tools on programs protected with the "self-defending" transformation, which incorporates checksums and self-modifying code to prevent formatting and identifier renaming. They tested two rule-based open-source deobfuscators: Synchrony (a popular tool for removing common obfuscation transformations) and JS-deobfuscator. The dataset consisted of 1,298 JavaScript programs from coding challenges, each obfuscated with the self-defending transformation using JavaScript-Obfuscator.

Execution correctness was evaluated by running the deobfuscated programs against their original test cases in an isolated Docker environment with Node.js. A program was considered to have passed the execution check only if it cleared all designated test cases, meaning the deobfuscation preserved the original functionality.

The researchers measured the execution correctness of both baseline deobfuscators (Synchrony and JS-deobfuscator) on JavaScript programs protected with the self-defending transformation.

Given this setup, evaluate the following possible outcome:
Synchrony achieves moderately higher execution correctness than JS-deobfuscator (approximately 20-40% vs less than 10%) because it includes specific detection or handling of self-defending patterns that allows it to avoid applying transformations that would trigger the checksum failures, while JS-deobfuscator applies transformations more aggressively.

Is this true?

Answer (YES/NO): NO